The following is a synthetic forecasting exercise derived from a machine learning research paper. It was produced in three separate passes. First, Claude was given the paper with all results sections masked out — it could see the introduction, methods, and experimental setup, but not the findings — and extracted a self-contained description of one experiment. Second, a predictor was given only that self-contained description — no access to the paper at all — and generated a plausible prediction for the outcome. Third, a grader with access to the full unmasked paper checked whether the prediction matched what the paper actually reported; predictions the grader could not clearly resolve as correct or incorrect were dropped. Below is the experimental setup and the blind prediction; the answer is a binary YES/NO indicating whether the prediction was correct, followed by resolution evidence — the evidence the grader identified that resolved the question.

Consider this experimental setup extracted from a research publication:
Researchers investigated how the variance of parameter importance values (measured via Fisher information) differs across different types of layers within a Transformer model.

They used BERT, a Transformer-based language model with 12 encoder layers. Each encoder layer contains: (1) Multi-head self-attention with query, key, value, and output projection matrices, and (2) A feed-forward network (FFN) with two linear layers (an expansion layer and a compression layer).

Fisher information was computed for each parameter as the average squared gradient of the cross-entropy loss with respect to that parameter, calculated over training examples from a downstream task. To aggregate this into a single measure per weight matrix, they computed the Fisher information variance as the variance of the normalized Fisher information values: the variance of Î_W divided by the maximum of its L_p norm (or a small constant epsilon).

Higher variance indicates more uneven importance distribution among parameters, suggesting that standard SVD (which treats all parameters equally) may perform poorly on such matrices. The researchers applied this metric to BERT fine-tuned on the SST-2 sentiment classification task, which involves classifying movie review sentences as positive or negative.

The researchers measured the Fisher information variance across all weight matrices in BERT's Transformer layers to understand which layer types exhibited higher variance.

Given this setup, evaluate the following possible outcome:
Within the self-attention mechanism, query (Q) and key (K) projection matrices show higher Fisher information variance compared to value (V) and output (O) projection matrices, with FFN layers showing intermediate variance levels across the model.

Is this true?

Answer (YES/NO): NO